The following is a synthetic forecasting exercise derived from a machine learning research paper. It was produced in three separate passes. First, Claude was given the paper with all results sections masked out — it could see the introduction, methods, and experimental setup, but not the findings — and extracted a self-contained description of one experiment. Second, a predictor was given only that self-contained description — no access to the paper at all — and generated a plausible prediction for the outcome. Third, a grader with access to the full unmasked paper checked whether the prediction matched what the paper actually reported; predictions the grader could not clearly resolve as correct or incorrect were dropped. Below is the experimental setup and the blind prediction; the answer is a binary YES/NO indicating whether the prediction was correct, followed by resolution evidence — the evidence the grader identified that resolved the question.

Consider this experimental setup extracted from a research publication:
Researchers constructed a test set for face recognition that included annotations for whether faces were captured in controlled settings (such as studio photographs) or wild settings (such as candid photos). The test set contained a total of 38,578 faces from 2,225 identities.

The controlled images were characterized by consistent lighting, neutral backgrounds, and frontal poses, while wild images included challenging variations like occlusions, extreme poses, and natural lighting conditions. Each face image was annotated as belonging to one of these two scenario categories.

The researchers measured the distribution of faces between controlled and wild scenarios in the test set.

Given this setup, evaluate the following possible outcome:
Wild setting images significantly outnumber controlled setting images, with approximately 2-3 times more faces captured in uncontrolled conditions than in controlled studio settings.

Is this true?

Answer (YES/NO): NO